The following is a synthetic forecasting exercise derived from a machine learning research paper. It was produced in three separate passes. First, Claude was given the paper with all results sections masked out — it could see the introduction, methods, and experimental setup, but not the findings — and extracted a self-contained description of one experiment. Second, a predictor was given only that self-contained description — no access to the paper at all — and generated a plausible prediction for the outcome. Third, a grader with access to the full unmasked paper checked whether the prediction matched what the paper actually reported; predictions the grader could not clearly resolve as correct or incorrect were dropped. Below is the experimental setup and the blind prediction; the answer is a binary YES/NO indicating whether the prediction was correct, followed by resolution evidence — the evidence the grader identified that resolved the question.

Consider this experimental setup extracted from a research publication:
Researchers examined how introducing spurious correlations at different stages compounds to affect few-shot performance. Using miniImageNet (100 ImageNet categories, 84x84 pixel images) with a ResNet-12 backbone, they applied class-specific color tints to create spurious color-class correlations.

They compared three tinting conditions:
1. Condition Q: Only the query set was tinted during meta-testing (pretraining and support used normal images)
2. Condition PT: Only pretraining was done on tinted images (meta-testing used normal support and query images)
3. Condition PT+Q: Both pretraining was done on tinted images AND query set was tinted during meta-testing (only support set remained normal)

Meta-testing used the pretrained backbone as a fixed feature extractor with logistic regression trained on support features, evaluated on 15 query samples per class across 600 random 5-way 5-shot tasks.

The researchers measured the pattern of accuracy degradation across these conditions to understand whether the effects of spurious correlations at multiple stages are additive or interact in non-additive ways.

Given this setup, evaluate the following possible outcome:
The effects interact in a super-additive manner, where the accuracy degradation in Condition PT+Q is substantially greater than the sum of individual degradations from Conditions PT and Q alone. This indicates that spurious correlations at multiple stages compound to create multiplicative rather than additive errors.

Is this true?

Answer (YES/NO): YES